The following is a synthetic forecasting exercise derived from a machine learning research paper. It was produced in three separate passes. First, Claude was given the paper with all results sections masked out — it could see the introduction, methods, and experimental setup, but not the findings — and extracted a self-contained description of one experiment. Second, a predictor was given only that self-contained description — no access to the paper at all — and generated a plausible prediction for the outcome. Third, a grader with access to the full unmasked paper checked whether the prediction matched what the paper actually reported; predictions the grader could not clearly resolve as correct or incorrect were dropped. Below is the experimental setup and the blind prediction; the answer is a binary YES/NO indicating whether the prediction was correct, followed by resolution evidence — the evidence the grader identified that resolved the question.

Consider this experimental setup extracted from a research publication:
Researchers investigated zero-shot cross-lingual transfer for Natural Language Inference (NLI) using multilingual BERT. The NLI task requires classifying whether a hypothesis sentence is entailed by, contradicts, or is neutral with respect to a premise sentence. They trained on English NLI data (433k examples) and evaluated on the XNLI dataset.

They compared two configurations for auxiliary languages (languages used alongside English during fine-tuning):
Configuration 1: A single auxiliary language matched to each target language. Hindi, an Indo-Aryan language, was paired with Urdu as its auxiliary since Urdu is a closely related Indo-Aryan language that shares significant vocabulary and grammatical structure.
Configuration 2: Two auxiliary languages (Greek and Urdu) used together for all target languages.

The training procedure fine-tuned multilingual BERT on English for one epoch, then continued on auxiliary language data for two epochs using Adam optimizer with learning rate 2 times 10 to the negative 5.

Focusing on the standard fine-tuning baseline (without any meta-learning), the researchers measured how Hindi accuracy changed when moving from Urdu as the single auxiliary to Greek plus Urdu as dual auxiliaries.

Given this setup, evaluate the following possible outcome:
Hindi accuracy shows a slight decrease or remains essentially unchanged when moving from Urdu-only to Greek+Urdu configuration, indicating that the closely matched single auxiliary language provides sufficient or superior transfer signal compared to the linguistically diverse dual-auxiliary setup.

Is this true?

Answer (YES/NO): NO